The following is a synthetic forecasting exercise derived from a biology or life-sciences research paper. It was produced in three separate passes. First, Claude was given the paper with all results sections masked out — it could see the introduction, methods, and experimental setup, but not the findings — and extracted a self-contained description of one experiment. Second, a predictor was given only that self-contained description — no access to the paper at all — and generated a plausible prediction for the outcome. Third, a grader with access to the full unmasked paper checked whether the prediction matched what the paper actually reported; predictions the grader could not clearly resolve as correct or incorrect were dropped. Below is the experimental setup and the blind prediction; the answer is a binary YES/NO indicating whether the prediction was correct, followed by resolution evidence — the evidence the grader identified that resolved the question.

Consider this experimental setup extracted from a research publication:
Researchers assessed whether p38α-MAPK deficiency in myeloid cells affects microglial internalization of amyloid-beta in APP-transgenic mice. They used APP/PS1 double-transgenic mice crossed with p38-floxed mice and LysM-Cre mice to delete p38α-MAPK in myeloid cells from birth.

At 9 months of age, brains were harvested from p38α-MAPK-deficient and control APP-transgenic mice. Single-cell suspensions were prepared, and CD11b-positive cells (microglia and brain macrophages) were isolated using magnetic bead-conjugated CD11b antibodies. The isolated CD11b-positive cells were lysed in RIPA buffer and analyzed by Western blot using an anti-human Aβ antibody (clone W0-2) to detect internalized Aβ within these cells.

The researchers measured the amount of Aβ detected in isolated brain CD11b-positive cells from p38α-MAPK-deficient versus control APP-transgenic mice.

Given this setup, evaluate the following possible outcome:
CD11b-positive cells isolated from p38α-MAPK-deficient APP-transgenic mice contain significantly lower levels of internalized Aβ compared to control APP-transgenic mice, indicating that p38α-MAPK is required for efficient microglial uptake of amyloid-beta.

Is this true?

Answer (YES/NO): NO